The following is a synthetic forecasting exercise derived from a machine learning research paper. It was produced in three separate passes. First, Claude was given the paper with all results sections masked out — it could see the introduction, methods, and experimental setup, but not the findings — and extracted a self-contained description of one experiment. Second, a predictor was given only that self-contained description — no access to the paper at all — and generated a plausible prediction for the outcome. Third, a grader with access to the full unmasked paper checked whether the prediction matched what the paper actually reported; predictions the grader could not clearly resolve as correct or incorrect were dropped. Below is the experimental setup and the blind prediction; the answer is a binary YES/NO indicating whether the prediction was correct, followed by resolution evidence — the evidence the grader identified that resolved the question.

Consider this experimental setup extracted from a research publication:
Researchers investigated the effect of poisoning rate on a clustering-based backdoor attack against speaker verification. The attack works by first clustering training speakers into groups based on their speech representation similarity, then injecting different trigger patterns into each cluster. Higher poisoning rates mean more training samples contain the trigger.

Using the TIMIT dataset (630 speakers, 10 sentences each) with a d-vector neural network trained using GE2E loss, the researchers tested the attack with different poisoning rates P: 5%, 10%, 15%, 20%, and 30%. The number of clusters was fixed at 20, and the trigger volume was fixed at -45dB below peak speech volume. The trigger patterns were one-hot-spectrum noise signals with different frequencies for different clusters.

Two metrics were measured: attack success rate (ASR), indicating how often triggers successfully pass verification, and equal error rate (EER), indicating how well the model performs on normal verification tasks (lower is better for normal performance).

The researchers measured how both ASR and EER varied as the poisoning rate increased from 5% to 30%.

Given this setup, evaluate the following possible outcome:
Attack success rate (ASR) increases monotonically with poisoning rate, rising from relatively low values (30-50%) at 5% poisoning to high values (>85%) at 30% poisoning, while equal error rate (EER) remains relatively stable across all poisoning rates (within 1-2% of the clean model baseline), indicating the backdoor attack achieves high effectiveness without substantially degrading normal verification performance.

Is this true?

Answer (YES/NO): NO